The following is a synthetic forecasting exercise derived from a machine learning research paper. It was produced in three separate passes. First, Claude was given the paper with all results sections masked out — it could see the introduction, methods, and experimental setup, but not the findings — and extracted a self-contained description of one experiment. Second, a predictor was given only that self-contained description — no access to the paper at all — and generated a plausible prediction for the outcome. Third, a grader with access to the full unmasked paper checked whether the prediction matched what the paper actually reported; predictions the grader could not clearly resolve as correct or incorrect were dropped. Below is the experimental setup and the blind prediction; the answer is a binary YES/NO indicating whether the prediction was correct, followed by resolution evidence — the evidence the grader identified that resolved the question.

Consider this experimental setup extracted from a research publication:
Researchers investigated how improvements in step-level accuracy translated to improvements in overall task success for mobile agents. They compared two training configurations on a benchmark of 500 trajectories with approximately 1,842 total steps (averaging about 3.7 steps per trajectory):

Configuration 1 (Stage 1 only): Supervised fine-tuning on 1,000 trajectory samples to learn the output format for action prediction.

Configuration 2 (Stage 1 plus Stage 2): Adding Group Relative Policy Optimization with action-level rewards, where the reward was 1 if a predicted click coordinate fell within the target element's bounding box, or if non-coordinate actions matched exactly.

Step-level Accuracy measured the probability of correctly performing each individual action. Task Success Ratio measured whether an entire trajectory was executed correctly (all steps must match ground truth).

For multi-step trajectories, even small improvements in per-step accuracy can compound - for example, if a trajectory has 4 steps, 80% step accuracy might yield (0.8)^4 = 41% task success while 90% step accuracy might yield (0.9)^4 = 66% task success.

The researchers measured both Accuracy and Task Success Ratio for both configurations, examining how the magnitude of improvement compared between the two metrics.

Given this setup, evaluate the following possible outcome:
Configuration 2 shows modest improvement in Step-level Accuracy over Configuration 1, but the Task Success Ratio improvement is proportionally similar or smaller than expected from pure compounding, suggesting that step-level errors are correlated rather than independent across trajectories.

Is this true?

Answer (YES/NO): NO